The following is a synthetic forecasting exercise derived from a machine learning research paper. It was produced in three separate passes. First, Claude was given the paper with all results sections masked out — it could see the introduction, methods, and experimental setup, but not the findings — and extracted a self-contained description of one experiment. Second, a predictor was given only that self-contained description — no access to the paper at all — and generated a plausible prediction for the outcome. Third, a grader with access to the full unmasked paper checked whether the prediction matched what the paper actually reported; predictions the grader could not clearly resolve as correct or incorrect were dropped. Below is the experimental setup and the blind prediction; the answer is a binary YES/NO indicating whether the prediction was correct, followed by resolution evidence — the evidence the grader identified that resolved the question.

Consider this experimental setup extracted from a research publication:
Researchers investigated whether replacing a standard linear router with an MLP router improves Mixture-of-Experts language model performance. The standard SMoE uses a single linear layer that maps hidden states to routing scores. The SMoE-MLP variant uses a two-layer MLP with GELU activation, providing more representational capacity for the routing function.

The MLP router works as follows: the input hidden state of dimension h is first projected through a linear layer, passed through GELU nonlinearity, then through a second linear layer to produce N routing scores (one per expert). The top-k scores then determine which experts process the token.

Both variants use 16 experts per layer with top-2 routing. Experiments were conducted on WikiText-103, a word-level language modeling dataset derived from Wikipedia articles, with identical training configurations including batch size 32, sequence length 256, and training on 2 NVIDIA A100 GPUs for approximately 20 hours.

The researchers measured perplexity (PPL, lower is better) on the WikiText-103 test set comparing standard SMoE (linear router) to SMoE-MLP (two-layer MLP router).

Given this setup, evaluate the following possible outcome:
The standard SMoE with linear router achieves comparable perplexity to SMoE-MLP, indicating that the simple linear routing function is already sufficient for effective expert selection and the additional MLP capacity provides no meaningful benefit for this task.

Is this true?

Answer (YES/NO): YES